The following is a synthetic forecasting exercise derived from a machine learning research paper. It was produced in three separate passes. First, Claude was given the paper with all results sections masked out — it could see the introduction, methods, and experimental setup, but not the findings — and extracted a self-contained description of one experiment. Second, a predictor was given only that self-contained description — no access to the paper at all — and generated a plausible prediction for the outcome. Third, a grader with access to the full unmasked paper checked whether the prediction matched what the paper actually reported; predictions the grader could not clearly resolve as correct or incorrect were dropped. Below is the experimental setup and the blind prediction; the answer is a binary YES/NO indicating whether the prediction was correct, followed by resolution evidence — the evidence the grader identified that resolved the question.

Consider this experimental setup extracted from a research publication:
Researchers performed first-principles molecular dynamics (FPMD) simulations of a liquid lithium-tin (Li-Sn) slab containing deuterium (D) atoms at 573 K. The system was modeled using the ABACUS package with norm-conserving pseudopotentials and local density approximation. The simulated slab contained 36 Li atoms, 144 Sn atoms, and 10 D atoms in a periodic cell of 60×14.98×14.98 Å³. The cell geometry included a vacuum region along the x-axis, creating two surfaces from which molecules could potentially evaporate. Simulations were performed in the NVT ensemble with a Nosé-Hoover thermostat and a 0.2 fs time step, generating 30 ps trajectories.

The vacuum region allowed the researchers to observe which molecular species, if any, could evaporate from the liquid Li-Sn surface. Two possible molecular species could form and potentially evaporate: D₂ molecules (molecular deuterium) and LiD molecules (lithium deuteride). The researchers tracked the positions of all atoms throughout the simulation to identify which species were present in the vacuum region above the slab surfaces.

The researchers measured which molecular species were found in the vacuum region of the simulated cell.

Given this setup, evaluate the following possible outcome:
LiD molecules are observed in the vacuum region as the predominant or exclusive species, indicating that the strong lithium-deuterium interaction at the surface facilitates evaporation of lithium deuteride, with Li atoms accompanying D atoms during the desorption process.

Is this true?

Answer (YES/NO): NO